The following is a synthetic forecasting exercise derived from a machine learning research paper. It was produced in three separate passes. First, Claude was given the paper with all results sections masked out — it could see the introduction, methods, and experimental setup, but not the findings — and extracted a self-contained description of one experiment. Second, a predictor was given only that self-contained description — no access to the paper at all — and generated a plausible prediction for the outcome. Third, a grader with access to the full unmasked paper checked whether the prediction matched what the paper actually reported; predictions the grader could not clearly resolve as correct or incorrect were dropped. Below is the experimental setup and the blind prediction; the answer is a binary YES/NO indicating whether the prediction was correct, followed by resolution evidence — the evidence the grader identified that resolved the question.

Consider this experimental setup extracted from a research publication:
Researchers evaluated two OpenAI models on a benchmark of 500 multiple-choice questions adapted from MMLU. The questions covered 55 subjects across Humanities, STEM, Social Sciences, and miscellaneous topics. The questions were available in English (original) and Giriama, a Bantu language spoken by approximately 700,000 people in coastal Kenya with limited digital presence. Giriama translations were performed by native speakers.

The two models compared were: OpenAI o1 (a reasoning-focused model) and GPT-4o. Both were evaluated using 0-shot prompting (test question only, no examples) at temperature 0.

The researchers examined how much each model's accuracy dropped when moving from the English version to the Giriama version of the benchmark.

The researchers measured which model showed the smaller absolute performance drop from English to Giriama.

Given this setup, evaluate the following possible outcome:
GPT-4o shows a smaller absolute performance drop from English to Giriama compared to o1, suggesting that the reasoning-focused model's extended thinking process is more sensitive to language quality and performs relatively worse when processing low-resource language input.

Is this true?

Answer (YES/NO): NO